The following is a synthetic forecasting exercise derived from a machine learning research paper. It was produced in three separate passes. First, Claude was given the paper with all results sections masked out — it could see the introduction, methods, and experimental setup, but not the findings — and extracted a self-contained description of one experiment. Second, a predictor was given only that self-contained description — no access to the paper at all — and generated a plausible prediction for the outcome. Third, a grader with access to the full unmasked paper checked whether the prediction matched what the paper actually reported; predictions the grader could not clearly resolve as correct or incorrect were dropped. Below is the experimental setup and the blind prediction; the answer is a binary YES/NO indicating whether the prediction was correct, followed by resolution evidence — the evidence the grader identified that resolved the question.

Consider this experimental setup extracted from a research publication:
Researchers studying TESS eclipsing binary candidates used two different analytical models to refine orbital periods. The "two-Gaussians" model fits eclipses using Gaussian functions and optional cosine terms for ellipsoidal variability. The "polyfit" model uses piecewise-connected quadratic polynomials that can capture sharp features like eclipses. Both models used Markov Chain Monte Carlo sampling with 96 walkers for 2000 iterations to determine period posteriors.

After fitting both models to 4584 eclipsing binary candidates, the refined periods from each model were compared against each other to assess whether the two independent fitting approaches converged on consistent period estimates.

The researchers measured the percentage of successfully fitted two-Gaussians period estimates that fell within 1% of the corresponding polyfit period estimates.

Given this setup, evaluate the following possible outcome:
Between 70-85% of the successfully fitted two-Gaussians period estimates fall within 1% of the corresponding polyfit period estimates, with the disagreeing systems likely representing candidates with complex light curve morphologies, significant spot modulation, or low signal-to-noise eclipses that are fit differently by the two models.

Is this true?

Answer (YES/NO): NO